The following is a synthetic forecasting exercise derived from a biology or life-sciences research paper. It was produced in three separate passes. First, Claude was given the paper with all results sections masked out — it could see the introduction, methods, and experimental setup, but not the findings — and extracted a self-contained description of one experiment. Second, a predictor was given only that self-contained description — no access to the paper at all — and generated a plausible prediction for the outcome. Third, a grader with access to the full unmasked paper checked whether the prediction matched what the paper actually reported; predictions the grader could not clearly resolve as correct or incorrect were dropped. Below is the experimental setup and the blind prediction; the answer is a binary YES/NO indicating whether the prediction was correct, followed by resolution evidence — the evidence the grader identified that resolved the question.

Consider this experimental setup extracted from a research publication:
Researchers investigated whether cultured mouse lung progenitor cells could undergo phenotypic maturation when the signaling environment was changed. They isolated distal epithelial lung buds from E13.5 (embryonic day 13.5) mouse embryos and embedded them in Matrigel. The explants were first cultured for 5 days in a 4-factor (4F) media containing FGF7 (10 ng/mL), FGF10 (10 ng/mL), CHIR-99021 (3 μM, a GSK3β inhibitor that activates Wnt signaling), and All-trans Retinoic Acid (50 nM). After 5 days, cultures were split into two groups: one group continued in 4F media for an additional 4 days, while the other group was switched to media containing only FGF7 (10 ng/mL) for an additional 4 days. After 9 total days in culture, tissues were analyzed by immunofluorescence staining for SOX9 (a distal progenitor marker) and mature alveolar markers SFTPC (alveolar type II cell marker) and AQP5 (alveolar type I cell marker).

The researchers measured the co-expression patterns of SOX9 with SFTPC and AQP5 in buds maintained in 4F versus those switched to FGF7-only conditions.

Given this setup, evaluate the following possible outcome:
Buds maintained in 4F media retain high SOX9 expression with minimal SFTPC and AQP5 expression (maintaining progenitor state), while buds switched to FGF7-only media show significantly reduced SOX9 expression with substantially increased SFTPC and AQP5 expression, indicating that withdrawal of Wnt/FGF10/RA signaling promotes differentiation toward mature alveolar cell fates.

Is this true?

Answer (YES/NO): NO